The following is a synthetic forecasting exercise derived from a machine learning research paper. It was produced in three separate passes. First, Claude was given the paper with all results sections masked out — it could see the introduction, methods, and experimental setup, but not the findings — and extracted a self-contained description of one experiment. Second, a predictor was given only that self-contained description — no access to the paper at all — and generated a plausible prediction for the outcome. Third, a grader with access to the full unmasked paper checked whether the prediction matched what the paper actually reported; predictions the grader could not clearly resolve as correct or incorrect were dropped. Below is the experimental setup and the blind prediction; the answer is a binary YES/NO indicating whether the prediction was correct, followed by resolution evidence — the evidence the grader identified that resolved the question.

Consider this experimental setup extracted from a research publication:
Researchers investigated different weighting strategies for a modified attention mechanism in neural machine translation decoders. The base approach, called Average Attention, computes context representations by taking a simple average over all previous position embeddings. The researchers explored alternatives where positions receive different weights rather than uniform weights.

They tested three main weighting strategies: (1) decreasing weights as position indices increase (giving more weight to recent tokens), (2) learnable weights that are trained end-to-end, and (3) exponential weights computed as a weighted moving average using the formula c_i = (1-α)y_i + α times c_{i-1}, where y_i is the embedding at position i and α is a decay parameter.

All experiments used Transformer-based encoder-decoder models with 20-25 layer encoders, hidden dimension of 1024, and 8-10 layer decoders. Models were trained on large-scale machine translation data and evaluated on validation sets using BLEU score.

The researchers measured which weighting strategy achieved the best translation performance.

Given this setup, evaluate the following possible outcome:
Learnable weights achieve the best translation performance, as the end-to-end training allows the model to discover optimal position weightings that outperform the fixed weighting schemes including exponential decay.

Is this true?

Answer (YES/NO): NO